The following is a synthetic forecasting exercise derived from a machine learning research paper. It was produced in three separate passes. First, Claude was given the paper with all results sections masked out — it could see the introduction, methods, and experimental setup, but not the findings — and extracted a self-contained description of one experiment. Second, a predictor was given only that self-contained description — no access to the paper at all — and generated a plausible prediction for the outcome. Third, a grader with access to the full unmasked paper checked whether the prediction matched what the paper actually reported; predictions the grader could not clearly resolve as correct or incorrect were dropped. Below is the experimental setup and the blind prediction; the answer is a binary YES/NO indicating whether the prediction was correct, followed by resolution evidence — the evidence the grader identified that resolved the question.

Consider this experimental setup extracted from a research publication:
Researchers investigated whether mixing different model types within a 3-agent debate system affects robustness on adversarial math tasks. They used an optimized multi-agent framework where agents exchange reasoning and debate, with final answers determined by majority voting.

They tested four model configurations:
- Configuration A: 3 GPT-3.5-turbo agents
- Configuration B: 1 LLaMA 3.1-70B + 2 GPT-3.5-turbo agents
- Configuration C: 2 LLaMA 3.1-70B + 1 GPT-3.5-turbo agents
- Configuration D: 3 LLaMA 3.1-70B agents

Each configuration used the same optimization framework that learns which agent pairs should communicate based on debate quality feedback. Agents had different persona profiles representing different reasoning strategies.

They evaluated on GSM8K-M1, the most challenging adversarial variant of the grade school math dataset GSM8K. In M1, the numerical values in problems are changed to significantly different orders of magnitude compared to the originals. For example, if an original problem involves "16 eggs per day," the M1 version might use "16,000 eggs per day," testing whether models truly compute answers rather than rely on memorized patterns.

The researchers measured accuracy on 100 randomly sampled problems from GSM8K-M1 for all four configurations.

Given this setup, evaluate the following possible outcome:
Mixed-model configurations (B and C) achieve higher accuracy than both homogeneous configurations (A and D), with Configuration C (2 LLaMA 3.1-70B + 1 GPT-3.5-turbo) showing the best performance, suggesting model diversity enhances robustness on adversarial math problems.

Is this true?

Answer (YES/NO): NO